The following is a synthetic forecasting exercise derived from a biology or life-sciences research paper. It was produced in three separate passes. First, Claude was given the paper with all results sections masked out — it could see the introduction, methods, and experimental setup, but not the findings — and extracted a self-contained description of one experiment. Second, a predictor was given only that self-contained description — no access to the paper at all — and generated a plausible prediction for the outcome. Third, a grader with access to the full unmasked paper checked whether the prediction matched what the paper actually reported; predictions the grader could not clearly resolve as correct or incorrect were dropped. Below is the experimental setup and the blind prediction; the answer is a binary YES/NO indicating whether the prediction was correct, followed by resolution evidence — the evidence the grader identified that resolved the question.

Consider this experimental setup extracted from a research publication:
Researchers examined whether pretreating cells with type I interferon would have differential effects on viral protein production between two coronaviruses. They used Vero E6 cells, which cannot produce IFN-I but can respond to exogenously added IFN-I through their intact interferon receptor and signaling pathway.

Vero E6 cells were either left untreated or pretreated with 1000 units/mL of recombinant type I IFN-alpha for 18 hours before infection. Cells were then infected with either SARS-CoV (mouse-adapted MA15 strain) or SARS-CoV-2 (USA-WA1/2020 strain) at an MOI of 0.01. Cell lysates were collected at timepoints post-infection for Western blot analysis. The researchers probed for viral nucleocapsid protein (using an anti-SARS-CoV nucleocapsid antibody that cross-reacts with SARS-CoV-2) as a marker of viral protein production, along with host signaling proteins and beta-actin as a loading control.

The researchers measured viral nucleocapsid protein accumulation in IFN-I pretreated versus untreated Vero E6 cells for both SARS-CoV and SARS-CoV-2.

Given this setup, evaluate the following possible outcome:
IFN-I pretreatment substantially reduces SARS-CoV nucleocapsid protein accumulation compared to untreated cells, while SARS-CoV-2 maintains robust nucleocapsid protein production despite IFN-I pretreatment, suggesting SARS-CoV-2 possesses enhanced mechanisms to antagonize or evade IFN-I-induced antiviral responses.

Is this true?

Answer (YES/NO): NO